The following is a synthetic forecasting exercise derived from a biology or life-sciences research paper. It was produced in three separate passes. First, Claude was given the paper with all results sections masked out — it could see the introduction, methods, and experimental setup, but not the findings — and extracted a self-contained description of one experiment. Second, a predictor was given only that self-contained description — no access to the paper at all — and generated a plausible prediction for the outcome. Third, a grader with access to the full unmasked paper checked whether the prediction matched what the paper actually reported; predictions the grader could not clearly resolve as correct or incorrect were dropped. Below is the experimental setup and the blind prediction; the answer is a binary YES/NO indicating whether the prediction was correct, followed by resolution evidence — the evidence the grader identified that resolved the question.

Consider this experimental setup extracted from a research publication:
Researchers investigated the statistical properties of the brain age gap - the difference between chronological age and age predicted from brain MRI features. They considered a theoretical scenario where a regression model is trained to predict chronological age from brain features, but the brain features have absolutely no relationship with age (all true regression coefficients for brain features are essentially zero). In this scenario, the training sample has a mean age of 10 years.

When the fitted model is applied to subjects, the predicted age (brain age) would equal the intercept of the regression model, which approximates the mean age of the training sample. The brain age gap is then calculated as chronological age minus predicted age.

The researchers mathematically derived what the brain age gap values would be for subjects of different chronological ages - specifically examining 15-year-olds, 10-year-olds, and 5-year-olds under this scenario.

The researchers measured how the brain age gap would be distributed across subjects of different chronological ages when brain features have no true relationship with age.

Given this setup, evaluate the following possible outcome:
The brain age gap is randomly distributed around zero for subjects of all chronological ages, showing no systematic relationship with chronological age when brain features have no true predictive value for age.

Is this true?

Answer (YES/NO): NO